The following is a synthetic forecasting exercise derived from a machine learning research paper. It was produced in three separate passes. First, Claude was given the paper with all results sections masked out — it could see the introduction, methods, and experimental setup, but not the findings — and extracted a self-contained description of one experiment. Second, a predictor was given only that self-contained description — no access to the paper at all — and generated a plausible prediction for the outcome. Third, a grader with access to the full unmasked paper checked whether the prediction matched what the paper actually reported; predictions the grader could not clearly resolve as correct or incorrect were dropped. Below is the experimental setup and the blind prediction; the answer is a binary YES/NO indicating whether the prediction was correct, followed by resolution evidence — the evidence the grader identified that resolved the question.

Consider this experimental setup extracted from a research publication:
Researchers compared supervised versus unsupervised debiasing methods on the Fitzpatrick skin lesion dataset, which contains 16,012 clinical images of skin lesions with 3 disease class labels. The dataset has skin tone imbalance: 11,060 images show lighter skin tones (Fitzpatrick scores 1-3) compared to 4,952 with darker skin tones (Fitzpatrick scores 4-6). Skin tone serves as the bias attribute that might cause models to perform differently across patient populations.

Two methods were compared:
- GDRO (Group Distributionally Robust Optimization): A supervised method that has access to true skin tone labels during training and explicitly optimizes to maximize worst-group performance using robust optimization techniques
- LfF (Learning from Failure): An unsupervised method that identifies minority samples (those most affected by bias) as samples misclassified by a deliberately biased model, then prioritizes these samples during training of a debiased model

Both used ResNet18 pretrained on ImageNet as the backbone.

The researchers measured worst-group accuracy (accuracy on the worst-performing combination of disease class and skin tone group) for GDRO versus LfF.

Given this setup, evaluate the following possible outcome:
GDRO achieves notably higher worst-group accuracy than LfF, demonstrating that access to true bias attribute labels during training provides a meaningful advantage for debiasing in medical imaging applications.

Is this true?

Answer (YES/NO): YES